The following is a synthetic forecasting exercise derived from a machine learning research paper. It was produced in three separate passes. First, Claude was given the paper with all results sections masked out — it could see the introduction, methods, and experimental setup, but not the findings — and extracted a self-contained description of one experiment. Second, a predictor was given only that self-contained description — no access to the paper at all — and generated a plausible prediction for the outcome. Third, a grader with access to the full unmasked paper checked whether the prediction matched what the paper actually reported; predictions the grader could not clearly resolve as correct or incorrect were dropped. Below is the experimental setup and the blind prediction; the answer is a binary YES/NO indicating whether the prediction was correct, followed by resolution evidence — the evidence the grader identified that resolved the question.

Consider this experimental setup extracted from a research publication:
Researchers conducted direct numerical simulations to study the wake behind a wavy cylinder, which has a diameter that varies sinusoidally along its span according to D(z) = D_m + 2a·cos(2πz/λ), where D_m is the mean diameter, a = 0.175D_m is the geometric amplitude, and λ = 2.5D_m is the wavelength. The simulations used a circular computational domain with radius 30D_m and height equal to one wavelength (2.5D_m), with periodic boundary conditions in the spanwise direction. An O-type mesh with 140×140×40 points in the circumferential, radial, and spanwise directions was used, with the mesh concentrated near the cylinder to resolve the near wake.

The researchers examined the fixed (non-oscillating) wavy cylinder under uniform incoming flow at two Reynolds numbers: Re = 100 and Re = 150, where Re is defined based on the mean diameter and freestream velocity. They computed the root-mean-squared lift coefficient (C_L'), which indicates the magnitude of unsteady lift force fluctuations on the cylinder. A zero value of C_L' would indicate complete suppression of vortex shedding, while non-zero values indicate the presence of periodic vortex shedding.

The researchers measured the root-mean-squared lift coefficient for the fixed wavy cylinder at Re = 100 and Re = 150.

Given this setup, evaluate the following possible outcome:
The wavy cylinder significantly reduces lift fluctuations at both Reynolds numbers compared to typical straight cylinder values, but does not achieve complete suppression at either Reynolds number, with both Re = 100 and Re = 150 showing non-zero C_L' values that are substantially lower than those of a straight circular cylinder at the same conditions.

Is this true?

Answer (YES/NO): NO